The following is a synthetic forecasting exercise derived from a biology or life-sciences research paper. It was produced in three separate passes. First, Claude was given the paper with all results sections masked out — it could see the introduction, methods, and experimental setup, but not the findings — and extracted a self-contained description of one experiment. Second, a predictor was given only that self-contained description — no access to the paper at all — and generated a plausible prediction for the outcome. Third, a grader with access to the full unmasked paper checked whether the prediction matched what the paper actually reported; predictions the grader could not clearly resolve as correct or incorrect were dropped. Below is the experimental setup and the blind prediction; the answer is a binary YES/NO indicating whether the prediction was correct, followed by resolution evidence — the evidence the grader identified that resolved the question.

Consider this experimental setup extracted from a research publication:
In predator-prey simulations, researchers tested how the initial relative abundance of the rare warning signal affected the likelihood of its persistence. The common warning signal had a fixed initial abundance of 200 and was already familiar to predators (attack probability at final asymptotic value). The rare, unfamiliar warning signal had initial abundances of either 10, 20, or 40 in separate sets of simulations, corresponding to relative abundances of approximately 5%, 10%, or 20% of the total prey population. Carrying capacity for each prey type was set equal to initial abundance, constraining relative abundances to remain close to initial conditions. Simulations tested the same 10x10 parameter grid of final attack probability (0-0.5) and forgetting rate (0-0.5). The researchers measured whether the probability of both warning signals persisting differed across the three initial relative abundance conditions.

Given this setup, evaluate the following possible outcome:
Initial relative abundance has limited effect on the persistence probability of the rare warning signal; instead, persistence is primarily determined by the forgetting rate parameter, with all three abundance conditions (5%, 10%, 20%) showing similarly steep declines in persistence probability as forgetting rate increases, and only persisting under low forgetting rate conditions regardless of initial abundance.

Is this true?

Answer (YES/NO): NO